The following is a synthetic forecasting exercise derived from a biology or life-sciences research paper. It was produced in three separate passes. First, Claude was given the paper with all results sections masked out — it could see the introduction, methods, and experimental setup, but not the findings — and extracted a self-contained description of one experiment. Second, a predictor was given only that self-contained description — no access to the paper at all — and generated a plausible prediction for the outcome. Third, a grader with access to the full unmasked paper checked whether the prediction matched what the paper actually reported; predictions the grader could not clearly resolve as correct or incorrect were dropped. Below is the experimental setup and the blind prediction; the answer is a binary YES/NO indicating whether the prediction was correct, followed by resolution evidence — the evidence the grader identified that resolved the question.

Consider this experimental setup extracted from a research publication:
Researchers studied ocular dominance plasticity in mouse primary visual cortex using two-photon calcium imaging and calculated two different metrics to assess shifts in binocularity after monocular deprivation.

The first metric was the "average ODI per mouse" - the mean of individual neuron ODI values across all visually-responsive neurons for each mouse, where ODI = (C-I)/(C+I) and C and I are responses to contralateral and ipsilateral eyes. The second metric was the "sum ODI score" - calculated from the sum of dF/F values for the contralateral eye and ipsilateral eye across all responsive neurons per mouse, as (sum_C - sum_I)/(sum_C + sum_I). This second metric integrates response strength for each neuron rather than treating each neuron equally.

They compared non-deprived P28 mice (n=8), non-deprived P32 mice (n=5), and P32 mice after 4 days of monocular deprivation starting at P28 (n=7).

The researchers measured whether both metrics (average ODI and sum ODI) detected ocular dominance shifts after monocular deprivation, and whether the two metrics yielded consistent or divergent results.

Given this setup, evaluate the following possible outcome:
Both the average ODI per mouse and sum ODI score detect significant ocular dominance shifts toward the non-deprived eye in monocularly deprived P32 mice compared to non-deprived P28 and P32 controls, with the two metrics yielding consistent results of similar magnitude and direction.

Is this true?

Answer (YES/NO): YES